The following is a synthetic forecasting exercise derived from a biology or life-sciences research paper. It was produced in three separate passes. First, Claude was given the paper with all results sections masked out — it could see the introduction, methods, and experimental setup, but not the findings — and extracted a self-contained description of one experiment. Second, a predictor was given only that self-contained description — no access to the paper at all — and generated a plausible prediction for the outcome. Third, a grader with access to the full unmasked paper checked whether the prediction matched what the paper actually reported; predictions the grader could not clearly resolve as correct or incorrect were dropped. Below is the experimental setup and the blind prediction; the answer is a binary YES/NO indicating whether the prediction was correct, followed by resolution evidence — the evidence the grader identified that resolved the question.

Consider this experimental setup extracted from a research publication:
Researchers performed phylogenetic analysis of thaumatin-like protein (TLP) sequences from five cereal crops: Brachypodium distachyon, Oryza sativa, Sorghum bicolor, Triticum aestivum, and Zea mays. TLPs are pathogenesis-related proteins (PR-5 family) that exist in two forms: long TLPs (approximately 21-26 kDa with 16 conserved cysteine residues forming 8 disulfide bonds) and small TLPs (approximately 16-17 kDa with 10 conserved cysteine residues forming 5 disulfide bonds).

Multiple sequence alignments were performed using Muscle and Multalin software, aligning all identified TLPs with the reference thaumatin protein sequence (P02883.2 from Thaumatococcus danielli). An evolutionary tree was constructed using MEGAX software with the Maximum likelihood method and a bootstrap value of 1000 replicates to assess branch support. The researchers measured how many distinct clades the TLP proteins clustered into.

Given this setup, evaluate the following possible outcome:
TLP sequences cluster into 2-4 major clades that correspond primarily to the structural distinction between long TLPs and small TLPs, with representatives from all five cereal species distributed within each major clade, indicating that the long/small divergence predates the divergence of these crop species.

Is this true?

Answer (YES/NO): NO